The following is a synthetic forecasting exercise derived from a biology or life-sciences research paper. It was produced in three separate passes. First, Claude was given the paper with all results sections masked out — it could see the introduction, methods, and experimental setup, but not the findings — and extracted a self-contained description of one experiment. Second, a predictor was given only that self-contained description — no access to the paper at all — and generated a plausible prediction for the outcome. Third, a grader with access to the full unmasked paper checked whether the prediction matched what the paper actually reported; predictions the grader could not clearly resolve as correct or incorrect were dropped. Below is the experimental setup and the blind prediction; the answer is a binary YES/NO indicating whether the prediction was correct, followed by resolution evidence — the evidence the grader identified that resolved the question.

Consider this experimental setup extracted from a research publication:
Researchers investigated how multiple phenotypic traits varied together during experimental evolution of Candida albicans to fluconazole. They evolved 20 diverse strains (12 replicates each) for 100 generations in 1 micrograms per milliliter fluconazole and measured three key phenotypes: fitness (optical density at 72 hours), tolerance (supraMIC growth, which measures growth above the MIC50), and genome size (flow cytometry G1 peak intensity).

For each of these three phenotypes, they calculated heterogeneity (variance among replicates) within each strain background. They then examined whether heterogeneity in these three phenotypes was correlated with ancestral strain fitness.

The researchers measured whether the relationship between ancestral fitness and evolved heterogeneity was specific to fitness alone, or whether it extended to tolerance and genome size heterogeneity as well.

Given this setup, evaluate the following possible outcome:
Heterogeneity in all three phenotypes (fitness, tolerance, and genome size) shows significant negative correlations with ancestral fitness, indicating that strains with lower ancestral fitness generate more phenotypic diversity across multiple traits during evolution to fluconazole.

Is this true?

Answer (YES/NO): NO